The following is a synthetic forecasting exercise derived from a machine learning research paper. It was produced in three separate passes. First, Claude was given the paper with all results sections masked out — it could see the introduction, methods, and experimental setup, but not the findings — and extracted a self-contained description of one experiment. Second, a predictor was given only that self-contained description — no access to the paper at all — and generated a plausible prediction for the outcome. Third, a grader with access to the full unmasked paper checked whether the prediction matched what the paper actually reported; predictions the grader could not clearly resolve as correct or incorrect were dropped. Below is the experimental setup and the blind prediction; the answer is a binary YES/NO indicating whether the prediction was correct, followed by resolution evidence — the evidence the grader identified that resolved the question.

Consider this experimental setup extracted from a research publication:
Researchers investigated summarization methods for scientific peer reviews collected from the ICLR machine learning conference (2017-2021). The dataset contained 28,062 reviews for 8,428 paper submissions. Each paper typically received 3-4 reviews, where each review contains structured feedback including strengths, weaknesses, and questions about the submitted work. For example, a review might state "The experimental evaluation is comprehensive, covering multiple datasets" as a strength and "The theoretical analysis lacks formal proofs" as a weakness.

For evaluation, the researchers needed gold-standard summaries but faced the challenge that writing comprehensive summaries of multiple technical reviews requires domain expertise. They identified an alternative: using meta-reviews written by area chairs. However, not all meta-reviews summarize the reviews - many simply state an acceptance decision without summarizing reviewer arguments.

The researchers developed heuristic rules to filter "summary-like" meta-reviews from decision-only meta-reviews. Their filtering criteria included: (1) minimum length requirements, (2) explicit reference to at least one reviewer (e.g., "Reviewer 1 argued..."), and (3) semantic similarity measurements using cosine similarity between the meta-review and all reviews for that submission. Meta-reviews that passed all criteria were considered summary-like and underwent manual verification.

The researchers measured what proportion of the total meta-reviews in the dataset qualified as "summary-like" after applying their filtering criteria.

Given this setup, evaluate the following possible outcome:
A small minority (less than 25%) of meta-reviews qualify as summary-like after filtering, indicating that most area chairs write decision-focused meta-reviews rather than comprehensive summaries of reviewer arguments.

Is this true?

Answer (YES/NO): YES